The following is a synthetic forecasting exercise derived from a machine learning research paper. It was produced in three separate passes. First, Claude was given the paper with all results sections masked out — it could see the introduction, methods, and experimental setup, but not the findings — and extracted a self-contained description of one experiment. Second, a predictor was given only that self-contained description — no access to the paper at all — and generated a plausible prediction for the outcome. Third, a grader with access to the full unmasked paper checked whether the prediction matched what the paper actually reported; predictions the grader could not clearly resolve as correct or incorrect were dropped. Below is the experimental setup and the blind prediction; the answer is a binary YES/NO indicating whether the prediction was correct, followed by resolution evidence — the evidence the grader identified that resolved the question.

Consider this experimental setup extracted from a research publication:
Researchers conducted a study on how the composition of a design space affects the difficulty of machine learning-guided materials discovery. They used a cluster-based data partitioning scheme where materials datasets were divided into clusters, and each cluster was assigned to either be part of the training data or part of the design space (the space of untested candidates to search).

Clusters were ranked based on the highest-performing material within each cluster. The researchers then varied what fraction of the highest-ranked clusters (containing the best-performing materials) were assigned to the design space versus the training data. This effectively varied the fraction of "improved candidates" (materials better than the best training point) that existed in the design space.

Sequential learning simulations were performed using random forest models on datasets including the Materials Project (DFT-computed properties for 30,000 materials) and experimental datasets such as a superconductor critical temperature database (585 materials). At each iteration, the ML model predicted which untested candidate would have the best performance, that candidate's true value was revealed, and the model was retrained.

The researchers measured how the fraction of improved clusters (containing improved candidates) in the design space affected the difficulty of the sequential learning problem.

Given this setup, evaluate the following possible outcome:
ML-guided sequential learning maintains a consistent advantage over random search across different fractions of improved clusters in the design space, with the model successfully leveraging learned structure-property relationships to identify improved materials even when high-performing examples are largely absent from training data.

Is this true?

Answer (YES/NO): YES